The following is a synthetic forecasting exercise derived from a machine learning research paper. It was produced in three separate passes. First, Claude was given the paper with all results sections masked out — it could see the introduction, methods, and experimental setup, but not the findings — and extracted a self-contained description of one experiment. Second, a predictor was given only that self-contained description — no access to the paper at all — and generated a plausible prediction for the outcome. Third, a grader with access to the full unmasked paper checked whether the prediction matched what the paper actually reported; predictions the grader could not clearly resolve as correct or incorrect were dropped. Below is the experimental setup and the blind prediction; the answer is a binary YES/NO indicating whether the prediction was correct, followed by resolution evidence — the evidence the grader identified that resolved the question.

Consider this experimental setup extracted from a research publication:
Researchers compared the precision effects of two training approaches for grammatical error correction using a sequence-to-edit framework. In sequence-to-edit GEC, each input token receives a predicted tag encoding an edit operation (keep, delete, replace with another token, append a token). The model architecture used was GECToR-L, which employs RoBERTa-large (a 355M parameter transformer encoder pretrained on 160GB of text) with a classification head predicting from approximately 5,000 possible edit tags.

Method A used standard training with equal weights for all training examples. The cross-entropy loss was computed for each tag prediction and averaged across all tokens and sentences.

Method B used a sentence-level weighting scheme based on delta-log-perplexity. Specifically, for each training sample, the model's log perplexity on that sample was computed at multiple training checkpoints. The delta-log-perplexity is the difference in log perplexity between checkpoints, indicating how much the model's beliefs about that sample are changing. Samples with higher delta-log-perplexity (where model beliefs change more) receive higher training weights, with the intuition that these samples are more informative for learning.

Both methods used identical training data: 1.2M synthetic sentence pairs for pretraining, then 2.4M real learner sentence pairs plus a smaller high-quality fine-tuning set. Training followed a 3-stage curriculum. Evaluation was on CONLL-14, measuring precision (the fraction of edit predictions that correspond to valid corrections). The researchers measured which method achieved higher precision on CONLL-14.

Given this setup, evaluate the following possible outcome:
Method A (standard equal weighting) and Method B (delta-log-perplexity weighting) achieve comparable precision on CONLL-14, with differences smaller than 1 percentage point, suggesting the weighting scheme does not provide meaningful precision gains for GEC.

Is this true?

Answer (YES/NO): YES